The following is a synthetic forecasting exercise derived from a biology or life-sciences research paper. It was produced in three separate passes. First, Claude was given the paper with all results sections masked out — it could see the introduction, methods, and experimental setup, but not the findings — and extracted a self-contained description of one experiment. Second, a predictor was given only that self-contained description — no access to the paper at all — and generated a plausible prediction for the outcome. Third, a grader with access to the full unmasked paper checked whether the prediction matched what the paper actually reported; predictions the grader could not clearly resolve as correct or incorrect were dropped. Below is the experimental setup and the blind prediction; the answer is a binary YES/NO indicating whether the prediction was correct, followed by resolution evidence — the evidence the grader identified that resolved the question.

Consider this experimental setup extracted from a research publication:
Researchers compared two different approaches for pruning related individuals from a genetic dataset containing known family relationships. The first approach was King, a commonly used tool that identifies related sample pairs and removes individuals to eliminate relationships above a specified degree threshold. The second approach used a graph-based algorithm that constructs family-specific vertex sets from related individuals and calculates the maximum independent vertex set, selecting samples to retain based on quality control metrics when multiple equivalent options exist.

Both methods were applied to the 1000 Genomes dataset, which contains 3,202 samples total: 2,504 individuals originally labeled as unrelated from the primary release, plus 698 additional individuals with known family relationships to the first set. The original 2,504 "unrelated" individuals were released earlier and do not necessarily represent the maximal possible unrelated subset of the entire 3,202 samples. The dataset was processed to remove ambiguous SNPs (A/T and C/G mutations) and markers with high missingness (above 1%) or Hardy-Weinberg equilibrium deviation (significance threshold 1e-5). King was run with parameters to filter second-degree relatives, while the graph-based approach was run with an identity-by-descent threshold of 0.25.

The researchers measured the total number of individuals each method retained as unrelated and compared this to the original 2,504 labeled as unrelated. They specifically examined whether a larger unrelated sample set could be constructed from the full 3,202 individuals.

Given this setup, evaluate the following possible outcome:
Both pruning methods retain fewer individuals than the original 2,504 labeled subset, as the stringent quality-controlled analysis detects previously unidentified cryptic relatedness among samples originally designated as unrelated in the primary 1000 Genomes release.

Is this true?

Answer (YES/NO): NO